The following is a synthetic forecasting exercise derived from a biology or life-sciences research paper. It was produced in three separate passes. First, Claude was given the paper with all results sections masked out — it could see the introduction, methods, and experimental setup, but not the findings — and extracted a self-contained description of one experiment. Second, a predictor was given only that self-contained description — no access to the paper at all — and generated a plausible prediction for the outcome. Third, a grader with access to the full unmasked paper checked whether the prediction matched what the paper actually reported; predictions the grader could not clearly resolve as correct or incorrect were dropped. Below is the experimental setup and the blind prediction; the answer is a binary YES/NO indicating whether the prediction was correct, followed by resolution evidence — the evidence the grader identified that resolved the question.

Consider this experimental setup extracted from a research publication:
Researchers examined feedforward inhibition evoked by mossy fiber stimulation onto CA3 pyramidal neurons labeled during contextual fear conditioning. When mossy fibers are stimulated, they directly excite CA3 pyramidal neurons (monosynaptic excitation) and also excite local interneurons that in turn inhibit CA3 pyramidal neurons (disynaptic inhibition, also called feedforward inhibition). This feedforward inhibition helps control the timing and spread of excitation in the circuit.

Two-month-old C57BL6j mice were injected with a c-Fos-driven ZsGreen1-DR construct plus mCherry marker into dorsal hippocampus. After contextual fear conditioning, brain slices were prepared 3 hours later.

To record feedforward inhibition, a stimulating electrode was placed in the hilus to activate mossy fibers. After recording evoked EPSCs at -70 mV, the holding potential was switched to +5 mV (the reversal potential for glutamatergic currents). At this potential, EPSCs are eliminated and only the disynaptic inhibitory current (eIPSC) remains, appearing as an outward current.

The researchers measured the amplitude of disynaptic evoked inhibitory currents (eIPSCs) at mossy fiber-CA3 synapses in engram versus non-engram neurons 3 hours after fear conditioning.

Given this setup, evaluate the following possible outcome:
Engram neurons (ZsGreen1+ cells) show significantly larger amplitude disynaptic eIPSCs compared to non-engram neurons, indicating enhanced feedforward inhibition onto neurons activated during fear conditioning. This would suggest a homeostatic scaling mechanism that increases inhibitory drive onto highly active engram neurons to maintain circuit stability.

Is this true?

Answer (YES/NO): NO